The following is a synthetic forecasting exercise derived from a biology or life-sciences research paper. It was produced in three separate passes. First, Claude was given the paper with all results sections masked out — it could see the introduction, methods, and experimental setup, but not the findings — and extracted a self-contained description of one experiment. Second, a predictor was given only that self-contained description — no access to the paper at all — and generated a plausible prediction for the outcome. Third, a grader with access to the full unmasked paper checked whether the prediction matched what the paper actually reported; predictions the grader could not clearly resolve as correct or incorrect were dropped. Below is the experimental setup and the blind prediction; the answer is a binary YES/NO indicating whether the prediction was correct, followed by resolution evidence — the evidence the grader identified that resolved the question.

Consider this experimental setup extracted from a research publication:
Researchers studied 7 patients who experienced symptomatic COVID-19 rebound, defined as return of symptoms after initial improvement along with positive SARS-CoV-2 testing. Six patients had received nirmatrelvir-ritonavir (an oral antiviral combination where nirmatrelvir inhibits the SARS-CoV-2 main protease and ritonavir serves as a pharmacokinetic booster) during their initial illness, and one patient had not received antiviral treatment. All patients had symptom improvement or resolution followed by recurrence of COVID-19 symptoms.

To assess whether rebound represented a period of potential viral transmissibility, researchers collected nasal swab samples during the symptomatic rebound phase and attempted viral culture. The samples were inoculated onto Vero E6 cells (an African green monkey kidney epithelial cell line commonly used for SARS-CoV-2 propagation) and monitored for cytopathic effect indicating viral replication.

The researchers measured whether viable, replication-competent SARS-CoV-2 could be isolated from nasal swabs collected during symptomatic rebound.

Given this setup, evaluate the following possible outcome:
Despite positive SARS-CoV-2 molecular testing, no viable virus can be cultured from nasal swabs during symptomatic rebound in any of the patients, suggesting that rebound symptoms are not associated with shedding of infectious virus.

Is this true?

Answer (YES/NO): NO